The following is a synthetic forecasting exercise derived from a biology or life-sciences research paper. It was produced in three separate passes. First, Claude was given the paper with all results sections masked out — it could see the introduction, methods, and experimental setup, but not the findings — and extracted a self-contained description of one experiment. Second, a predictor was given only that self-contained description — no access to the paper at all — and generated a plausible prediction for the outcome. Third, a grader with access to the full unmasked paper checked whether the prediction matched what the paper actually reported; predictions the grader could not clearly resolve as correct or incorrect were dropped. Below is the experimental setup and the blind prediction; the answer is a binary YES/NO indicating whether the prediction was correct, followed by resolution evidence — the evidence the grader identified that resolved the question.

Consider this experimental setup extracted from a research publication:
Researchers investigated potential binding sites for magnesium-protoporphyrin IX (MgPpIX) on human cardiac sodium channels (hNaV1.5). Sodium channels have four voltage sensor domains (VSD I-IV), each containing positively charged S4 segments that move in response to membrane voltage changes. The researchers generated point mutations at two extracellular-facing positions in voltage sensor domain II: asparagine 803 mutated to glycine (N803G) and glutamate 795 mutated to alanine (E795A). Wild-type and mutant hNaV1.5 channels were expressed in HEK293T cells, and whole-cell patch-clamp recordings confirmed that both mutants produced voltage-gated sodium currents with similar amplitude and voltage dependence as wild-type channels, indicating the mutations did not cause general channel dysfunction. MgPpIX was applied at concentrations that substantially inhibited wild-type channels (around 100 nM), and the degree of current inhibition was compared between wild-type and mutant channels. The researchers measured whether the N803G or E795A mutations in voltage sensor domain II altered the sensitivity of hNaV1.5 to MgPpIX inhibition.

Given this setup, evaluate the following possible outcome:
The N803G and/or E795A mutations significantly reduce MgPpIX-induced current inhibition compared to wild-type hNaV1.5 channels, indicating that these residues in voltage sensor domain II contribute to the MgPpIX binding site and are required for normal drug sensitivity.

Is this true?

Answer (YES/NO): YES